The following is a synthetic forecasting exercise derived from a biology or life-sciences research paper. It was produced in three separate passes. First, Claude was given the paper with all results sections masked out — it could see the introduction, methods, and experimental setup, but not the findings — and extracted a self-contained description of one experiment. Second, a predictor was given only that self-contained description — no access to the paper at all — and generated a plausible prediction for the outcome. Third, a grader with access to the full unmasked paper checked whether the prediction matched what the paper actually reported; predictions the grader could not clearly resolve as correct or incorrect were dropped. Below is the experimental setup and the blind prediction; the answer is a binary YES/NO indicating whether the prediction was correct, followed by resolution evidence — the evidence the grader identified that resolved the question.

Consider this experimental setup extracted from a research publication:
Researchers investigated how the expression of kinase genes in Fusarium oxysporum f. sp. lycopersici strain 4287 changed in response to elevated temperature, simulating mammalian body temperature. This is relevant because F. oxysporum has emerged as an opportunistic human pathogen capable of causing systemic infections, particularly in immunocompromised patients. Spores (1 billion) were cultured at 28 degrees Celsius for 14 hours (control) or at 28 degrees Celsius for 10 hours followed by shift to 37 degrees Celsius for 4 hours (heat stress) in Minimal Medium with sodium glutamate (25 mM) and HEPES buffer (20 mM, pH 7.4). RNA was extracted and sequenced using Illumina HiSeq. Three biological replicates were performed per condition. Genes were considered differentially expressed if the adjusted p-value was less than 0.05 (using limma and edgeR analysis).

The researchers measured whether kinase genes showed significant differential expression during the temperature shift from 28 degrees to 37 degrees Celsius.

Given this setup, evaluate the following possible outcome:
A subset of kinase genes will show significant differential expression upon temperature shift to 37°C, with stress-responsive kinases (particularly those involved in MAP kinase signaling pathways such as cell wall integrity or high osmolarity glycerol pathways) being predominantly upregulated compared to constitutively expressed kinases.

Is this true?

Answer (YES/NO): NO